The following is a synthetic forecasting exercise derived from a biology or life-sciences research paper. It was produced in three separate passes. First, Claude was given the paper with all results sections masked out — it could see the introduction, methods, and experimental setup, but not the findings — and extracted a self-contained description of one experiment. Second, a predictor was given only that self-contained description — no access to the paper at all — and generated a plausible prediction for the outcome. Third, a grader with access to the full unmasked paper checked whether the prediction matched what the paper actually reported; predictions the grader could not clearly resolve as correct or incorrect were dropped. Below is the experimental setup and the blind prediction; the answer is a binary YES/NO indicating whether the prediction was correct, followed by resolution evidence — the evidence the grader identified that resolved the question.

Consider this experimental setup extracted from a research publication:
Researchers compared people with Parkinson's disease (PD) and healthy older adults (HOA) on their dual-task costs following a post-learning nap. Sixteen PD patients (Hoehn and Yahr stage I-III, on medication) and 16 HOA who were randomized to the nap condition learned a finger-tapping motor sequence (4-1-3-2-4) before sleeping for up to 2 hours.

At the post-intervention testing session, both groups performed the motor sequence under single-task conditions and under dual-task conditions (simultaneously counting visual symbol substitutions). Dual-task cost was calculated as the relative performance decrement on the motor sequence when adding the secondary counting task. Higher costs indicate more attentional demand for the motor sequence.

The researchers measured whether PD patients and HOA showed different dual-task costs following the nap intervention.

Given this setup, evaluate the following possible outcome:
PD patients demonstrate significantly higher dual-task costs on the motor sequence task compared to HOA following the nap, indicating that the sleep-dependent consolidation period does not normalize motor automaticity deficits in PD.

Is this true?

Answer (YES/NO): NO